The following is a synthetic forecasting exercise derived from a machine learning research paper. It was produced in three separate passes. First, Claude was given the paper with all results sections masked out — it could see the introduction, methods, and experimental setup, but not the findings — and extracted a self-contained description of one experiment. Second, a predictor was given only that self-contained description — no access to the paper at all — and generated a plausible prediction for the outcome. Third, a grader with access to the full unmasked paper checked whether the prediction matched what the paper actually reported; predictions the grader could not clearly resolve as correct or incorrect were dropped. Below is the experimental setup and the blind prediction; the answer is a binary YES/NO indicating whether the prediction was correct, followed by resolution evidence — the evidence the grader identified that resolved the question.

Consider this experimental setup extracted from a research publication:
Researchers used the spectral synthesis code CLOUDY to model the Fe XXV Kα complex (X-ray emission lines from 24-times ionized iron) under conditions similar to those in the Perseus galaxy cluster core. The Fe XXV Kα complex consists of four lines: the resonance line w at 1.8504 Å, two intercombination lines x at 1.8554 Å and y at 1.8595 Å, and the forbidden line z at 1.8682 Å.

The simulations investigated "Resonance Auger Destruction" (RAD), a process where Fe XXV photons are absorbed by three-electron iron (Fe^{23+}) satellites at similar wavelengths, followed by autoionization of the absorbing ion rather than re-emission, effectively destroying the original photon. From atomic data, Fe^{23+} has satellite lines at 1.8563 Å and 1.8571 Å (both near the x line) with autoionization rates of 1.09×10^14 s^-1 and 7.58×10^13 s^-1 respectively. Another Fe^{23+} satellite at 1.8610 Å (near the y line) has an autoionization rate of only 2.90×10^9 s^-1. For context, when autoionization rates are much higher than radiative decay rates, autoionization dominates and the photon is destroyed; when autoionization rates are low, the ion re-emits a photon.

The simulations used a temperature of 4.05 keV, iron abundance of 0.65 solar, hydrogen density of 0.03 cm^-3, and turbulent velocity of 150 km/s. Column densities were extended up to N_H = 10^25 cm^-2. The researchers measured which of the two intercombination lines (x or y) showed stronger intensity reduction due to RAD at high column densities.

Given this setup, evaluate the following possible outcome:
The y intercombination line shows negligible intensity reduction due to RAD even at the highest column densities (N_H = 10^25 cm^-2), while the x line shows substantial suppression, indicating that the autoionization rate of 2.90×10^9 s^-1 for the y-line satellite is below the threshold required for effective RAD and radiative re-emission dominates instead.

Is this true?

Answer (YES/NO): YES